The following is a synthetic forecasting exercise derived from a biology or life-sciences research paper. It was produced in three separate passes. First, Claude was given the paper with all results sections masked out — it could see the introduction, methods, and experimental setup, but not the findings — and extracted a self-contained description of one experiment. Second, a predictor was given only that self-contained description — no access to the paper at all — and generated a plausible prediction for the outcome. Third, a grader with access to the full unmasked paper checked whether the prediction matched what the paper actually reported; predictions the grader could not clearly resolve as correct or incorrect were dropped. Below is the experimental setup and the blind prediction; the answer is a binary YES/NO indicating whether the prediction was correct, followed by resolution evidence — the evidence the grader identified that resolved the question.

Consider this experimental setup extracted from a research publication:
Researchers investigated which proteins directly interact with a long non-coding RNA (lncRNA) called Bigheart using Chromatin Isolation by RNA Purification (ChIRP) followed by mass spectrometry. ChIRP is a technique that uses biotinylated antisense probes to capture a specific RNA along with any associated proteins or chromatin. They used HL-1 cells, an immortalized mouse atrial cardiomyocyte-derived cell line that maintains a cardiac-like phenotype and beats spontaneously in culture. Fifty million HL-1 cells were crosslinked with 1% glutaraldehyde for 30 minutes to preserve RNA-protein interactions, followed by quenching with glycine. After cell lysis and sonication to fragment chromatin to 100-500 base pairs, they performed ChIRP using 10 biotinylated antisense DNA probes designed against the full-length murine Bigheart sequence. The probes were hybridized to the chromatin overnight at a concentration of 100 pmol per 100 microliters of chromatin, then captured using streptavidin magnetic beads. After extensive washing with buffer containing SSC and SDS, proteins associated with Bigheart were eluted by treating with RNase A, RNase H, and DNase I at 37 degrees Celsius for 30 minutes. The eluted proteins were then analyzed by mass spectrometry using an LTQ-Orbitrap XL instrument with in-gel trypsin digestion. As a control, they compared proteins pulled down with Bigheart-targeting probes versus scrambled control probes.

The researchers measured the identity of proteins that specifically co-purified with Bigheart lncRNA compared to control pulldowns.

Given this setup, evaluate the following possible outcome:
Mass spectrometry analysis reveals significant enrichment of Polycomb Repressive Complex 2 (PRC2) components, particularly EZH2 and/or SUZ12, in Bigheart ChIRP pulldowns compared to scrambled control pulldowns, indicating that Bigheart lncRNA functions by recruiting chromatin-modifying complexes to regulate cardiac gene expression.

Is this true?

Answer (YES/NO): NO